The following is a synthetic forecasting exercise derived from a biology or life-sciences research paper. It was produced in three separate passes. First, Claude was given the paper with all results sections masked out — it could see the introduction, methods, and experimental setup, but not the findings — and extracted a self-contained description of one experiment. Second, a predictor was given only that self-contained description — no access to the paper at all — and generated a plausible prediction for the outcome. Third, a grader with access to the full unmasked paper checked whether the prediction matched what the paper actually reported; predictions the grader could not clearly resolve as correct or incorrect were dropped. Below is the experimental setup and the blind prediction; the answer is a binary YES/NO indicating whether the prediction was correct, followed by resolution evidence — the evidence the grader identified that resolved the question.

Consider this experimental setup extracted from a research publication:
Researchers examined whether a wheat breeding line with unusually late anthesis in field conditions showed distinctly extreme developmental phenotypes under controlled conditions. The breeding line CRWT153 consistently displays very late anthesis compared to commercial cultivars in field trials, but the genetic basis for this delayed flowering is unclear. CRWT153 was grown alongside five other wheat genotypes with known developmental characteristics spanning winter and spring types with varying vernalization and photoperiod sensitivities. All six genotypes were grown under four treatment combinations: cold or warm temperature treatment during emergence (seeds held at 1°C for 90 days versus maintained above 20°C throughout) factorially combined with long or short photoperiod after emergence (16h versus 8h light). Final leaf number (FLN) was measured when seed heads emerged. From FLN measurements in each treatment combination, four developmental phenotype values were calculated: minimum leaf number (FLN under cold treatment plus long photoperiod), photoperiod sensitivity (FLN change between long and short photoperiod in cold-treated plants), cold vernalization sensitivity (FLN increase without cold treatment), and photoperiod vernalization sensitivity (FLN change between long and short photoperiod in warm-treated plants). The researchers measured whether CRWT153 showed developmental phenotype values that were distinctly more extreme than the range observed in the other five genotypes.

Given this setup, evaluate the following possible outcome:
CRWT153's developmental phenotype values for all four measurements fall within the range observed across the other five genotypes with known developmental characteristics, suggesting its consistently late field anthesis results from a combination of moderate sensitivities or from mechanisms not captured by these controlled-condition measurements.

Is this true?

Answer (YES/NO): NO